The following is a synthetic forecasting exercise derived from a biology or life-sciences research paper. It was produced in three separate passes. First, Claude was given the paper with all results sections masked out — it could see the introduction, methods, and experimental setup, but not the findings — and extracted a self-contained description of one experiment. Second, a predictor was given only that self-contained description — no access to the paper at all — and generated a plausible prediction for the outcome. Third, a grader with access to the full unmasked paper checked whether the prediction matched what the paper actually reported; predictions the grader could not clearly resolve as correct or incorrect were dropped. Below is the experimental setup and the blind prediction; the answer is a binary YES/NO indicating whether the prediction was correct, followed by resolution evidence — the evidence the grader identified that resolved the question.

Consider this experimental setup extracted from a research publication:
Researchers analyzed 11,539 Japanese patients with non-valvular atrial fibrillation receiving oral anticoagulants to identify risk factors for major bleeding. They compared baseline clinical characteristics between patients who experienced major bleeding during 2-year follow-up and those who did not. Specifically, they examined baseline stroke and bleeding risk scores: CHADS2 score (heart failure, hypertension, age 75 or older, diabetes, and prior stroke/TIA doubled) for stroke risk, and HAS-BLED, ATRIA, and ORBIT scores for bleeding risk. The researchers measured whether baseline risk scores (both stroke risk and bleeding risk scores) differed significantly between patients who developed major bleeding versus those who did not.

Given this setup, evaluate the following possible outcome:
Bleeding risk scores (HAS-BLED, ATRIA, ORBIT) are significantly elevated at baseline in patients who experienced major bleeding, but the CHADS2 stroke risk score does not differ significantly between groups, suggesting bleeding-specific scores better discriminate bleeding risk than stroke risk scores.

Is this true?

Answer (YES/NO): NO